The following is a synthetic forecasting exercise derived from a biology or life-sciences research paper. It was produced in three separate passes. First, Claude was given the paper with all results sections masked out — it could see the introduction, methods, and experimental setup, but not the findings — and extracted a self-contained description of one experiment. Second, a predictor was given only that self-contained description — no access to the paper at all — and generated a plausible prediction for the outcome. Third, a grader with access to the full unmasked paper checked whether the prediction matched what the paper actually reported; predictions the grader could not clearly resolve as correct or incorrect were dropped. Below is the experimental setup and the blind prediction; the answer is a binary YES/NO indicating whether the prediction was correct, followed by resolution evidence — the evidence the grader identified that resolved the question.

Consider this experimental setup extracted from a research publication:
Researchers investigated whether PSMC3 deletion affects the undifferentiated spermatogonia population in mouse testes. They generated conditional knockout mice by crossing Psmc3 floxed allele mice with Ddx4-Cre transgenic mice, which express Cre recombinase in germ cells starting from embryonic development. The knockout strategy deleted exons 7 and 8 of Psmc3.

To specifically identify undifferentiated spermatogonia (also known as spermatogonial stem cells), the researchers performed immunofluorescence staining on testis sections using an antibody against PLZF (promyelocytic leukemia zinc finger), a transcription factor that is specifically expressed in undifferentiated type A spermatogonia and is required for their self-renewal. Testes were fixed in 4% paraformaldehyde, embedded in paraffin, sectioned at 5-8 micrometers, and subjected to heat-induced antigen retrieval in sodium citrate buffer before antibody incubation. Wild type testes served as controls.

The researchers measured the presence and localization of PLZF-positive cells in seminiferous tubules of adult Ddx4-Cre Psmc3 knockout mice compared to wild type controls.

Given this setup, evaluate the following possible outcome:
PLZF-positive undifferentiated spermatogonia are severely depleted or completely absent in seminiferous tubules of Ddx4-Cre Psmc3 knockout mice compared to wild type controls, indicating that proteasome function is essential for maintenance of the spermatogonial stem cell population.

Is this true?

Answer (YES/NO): YES